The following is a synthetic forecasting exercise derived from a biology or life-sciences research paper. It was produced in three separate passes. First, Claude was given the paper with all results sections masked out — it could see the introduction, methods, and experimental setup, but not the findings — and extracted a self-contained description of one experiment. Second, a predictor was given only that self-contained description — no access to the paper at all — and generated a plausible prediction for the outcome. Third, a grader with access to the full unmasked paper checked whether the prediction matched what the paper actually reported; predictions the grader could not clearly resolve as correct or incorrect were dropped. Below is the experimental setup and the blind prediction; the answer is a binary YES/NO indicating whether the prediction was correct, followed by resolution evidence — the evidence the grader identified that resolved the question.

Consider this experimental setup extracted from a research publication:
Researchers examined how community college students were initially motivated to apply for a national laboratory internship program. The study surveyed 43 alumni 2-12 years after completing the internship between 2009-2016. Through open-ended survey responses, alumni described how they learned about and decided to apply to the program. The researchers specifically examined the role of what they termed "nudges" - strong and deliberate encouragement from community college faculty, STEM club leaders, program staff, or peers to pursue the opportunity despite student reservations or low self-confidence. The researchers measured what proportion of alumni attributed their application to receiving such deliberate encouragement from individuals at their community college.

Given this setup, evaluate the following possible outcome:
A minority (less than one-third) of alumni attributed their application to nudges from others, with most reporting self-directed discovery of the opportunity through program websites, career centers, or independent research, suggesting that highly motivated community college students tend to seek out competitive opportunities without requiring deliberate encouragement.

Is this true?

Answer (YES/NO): NO